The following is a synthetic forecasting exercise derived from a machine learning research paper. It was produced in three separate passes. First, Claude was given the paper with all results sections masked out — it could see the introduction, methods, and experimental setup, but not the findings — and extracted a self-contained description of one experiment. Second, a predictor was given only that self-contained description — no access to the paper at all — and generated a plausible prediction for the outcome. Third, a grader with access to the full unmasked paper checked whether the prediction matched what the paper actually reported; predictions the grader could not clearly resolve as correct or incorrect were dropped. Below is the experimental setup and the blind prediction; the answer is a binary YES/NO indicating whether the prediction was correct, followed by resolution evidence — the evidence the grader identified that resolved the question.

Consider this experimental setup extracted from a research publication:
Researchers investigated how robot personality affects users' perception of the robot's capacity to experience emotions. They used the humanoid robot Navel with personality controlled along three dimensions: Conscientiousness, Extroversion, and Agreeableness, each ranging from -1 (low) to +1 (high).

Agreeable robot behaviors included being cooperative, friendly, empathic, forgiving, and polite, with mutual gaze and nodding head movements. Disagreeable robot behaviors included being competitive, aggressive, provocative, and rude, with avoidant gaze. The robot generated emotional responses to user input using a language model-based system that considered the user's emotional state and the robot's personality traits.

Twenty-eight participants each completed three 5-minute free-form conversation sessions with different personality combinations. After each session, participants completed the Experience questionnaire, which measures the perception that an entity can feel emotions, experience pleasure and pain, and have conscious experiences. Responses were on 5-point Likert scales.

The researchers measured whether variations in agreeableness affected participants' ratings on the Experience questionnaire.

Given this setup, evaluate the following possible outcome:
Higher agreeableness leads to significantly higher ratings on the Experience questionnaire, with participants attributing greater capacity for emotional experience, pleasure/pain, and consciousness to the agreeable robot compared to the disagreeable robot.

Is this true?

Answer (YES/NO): YES